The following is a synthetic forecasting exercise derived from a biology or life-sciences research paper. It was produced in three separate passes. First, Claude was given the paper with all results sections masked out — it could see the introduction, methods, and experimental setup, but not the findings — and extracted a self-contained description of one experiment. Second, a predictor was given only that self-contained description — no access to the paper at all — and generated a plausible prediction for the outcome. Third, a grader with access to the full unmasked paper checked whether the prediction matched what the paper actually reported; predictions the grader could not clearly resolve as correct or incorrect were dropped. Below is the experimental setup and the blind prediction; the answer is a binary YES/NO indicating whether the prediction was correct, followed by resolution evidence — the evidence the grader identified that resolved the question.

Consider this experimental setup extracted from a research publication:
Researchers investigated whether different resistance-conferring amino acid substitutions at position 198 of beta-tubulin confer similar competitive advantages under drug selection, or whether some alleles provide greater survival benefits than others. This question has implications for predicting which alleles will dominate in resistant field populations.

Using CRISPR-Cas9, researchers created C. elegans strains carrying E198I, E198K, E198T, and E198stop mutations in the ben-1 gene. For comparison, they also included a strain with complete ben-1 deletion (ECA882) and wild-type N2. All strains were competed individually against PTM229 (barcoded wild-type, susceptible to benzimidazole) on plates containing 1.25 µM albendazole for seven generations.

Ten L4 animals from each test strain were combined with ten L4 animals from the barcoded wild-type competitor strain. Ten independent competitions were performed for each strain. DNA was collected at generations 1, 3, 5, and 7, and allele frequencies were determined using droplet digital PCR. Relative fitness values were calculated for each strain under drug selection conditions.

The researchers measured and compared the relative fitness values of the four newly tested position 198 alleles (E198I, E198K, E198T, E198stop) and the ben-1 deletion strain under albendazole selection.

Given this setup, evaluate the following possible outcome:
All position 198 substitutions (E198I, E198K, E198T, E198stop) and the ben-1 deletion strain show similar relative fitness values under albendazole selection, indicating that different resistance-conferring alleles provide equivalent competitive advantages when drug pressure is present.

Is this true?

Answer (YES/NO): YES